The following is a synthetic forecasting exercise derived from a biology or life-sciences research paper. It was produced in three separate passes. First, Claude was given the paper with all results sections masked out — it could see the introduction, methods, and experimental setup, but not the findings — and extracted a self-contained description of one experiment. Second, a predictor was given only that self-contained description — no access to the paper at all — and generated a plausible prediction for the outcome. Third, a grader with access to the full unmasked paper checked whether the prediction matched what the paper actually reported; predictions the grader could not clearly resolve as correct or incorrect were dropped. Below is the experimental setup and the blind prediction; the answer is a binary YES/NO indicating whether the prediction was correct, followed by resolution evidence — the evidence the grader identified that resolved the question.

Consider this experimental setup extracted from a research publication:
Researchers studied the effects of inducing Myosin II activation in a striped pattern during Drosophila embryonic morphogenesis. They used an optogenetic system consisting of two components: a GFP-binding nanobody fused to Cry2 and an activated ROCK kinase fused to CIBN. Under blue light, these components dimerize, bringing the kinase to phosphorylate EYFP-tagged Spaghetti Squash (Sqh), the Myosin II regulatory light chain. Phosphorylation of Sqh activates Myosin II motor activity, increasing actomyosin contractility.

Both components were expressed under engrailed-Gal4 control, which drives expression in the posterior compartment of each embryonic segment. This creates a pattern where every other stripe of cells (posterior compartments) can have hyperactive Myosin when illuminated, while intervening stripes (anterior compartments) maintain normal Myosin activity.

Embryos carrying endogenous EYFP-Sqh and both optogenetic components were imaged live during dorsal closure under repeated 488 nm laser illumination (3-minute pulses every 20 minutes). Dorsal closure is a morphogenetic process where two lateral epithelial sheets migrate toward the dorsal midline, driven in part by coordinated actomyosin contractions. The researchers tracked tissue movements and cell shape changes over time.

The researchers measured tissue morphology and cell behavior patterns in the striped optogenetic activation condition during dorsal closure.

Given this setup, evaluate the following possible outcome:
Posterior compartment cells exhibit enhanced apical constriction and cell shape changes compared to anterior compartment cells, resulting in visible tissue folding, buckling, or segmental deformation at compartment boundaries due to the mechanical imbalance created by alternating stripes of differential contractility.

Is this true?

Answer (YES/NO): NO